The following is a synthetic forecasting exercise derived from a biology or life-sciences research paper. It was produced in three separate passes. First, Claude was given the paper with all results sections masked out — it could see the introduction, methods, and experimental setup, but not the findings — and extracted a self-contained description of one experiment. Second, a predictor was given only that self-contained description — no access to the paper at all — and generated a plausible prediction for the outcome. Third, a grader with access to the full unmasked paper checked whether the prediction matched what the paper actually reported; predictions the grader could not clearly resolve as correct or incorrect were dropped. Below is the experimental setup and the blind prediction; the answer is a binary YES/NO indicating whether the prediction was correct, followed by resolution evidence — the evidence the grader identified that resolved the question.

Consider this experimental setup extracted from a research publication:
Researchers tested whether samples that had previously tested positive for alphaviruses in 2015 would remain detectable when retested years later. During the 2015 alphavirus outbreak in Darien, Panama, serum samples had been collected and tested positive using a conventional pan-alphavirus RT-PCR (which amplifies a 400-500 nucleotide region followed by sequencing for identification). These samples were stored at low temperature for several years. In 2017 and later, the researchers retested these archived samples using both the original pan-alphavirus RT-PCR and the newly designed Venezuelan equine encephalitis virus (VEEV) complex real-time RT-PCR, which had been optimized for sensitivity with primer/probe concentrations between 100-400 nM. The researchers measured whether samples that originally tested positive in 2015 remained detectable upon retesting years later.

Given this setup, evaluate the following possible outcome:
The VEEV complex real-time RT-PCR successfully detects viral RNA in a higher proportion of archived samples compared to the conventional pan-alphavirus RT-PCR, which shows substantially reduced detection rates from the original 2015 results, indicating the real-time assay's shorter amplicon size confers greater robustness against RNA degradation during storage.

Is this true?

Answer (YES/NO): YES